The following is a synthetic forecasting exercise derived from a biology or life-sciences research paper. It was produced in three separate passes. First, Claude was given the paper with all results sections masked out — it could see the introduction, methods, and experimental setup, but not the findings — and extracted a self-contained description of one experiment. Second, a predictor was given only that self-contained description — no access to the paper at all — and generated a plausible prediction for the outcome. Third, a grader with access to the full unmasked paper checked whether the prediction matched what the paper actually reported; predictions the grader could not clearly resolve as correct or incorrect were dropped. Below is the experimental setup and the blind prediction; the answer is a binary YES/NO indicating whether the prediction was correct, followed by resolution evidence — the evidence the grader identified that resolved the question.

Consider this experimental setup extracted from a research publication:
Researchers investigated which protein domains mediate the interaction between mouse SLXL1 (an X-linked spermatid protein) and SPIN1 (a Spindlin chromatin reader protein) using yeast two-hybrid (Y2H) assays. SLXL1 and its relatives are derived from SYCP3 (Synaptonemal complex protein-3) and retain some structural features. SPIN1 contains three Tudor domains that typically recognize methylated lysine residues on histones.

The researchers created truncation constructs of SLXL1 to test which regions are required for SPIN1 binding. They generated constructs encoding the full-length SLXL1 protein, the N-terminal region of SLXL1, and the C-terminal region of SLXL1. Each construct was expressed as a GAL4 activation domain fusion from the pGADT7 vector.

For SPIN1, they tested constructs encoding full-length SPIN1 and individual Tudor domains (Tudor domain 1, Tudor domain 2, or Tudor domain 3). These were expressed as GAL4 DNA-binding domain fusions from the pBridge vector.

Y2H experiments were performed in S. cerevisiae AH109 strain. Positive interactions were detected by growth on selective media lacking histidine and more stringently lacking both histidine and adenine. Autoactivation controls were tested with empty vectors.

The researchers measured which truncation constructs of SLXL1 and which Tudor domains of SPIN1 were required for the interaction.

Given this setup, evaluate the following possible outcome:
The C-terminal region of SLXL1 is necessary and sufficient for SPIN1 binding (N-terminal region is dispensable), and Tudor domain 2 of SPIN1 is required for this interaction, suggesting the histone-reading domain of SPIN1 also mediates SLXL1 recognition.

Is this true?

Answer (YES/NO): NO